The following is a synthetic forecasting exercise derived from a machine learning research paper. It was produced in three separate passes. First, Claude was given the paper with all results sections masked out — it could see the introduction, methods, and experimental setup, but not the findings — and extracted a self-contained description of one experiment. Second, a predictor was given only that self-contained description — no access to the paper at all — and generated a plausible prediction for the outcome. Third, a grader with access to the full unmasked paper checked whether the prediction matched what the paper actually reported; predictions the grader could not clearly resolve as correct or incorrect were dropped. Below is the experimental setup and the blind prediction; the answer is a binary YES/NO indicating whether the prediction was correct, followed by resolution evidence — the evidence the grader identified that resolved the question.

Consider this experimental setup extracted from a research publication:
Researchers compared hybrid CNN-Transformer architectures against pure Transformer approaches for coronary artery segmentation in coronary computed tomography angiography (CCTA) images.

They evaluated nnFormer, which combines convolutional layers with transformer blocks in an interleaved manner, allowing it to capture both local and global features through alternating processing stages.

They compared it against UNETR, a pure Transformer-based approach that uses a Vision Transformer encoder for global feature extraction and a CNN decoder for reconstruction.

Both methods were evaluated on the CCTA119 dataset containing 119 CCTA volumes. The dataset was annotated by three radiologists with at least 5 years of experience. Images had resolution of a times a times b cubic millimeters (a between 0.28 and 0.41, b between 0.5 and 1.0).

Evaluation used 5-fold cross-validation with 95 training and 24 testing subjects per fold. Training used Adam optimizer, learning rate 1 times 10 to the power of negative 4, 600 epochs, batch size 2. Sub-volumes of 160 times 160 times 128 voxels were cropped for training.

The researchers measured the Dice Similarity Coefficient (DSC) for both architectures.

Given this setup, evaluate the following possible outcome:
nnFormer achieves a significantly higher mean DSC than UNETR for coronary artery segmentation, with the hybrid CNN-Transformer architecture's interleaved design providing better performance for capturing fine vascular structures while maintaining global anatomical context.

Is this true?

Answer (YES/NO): YES